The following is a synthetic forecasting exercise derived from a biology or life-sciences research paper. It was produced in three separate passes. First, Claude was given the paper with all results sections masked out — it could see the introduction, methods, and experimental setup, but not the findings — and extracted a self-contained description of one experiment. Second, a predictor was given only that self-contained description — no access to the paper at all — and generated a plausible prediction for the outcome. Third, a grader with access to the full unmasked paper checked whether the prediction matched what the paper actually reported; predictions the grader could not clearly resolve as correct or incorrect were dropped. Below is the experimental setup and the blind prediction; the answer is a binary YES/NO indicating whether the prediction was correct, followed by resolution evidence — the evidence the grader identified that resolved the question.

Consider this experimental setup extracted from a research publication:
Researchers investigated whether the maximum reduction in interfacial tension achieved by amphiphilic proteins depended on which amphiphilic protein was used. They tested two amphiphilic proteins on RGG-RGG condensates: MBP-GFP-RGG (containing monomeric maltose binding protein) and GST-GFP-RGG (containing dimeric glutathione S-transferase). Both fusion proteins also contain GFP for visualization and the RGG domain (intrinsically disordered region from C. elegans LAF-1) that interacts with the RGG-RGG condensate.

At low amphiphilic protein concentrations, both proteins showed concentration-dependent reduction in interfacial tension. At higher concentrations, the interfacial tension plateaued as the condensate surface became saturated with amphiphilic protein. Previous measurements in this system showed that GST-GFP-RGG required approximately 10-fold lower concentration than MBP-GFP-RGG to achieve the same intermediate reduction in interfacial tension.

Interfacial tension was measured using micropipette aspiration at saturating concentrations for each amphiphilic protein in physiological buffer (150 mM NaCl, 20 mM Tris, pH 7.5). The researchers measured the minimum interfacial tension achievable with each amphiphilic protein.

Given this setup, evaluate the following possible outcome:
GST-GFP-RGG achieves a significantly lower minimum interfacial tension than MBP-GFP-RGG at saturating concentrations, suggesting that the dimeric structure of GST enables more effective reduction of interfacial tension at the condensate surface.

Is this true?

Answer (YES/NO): YES